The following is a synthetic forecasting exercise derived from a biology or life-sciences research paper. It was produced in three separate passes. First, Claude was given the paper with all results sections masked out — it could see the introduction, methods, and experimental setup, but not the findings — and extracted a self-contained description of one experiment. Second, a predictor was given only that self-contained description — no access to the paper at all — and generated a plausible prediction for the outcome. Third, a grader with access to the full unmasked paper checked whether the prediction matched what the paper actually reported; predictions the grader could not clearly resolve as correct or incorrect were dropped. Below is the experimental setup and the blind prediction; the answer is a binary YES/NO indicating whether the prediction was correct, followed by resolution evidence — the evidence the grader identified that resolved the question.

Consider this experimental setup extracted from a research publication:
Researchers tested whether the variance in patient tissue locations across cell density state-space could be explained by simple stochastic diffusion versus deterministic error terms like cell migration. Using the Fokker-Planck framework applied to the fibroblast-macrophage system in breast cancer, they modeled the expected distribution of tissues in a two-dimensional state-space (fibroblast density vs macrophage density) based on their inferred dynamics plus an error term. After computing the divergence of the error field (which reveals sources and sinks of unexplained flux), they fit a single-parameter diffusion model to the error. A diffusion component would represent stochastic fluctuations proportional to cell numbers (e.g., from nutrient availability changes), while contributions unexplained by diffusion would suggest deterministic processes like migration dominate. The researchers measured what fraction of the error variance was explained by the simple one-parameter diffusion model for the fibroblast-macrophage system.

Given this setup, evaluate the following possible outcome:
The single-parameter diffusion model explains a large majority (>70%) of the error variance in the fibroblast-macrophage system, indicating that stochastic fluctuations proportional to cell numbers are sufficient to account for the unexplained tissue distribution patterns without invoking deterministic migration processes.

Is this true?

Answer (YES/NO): NO